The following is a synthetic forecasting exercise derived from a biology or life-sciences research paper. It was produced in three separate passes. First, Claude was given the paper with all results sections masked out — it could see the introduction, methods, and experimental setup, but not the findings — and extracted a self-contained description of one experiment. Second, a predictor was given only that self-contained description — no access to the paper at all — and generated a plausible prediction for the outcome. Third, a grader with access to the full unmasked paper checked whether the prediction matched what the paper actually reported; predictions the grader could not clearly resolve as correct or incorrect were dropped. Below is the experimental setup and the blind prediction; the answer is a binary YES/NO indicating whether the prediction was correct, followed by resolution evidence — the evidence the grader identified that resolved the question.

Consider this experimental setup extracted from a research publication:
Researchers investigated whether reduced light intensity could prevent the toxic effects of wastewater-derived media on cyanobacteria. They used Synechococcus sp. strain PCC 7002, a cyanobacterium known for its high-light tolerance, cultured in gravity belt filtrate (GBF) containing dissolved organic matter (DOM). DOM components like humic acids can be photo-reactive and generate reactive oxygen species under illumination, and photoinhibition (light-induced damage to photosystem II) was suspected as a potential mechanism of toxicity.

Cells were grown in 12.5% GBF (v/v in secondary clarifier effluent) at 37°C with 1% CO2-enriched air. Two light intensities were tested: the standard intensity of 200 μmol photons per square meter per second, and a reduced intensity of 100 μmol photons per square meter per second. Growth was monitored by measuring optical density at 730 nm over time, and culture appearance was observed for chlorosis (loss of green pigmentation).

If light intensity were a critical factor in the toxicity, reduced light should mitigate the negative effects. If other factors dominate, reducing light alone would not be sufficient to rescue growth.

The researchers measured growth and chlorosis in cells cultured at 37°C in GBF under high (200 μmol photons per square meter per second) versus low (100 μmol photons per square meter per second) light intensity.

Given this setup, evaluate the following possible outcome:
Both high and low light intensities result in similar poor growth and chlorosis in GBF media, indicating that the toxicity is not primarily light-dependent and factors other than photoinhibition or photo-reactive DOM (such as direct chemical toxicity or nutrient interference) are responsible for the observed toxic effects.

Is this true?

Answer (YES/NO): NO